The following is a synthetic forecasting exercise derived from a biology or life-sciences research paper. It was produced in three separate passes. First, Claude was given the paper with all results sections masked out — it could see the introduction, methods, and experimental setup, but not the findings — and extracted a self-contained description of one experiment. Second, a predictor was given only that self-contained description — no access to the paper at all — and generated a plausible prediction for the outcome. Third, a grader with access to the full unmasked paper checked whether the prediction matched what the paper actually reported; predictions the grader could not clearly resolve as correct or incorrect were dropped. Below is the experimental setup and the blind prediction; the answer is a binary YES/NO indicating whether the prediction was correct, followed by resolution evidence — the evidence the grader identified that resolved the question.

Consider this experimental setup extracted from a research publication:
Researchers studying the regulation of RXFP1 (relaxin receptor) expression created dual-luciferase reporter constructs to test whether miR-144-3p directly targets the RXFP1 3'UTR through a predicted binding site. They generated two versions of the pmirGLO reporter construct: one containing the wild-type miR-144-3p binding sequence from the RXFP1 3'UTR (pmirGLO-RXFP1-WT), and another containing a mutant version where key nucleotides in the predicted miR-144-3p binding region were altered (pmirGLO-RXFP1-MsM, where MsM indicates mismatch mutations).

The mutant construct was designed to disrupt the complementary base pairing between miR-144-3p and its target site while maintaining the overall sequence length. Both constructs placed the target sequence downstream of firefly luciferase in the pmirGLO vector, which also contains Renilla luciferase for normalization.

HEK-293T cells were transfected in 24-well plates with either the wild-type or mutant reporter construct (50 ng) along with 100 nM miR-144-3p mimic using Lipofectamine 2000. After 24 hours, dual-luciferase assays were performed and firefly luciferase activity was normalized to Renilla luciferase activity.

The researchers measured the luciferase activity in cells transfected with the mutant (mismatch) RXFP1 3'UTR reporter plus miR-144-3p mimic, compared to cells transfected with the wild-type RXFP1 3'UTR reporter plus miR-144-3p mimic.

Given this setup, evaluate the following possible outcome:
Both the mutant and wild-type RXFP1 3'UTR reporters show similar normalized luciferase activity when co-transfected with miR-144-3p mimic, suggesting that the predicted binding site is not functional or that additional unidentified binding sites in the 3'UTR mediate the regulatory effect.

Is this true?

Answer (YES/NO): NO